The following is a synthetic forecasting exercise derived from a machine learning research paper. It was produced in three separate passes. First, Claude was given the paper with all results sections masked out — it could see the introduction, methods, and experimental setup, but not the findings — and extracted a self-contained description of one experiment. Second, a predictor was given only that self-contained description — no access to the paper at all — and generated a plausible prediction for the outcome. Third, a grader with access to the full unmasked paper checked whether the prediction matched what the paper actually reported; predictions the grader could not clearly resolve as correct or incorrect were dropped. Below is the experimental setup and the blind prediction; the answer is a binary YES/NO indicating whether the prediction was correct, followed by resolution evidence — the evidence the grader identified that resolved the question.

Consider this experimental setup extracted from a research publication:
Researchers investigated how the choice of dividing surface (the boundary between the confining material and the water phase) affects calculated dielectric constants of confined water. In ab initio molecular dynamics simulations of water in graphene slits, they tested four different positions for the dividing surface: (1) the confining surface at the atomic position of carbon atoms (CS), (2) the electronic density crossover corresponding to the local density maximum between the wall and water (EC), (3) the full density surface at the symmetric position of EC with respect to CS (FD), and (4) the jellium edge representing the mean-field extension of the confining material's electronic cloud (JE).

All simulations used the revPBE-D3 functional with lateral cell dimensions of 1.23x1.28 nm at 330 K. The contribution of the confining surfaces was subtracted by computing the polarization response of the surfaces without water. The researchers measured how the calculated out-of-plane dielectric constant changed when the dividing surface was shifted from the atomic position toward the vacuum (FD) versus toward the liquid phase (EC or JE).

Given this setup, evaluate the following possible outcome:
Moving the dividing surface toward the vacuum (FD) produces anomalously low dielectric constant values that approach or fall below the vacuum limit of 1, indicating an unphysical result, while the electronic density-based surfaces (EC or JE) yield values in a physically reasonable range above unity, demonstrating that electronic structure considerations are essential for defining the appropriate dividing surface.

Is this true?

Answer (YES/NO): NO